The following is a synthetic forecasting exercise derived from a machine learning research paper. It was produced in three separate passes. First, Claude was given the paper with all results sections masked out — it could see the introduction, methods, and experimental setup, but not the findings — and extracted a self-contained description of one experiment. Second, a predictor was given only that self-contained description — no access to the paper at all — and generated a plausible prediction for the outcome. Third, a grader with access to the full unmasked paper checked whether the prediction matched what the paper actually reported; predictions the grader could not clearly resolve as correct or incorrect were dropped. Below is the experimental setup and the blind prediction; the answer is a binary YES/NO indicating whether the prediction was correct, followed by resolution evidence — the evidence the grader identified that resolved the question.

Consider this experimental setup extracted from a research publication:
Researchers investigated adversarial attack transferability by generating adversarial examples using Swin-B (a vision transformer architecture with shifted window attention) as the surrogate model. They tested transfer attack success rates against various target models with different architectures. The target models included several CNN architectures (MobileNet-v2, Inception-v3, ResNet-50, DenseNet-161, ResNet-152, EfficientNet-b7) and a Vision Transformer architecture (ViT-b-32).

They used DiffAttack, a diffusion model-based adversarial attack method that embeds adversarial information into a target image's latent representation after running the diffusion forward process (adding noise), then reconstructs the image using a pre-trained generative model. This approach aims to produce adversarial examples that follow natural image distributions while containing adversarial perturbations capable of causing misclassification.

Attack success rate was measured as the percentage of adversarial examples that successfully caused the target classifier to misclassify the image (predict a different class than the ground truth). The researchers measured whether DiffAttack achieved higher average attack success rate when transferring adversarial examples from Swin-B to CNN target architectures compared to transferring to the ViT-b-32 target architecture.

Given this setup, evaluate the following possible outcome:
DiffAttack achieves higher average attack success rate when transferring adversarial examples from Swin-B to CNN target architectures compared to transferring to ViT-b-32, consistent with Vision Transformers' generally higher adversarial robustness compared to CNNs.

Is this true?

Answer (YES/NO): YES